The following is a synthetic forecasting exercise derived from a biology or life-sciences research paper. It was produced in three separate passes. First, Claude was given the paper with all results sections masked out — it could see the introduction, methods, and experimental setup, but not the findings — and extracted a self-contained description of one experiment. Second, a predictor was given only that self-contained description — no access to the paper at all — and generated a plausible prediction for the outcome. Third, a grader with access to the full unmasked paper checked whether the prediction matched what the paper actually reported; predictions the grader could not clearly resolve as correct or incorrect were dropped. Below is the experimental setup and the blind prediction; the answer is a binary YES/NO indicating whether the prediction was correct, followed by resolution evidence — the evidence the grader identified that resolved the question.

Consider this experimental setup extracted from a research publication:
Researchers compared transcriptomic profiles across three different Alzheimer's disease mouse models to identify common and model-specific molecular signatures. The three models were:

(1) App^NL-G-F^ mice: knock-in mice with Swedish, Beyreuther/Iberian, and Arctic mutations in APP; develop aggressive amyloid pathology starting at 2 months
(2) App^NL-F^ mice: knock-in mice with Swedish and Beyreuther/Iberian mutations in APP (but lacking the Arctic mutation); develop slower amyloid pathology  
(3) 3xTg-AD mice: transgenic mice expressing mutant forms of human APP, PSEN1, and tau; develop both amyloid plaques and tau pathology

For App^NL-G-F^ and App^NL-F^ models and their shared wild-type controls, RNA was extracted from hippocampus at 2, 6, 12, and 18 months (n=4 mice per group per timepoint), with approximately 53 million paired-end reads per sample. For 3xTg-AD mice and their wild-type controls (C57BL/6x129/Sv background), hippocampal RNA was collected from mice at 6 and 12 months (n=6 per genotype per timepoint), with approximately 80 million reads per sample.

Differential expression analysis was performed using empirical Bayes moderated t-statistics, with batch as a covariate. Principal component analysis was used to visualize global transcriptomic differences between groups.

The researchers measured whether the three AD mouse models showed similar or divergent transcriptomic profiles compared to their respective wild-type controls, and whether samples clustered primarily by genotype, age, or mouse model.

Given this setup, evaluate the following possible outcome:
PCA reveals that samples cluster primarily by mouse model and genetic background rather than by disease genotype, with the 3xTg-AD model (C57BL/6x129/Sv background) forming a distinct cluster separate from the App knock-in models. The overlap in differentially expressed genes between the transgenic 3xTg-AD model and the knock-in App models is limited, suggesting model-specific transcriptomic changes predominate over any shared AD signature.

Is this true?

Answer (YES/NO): NO